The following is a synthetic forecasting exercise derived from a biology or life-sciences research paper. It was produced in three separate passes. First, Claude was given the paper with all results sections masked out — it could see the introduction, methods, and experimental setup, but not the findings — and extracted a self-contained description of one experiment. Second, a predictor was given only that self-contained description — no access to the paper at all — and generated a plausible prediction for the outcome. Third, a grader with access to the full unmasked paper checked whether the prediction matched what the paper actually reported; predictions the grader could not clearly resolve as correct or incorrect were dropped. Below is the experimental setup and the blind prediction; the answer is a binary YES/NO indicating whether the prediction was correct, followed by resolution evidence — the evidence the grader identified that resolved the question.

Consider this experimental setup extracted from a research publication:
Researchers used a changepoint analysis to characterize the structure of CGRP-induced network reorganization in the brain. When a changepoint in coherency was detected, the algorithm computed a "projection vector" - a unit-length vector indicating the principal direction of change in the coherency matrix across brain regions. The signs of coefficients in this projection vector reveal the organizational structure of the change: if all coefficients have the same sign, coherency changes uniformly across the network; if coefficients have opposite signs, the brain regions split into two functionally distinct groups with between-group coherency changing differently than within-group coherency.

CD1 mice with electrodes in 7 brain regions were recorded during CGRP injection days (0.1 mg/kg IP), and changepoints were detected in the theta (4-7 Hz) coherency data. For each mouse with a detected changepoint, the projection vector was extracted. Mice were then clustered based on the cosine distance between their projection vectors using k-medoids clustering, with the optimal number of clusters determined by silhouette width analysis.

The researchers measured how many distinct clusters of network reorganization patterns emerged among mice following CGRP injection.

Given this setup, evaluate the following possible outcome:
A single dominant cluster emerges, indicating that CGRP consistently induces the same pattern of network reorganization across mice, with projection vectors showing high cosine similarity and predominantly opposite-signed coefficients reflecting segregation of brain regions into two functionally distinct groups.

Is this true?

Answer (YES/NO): NO